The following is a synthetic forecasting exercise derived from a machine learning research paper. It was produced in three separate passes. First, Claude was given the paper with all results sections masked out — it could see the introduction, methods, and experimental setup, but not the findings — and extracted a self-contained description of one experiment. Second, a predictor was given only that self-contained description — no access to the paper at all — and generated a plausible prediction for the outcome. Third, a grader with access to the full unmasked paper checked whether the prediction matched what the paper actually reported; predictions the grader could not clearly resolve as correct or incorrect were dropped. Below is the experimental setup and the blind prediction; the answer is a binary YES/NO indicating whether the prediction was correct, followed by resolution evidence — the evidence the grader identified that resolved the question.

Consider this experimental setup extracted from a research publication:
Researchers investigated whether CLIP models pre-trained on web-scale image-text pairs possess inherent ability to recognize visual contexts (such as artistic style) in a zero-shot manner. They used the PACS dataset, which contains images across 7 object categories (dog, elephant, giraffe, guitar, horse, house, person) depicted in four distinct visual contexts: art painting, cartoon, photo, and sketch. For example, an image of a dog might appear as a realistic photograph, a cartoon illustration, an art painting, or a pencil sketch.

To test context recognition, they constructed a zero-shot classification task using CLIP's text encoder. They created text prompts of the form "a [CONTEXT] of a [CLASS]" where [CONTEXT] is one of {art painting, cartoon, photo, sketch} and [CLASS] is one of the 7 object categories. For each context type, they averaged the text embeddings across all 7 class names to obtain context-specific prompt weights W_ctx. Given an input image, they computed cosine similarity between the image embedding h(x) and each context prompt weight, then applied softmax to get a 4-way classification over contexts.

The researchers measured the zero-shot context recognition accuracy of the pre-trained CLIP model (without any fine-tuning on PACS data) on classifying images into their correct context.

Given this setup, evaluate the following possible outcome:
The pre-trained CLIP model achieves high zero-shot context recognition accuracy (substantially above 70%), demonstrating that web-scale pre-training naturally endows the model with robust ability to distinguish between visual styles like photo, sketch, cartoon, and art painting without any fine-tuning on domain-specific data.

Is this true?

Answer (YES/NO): YES